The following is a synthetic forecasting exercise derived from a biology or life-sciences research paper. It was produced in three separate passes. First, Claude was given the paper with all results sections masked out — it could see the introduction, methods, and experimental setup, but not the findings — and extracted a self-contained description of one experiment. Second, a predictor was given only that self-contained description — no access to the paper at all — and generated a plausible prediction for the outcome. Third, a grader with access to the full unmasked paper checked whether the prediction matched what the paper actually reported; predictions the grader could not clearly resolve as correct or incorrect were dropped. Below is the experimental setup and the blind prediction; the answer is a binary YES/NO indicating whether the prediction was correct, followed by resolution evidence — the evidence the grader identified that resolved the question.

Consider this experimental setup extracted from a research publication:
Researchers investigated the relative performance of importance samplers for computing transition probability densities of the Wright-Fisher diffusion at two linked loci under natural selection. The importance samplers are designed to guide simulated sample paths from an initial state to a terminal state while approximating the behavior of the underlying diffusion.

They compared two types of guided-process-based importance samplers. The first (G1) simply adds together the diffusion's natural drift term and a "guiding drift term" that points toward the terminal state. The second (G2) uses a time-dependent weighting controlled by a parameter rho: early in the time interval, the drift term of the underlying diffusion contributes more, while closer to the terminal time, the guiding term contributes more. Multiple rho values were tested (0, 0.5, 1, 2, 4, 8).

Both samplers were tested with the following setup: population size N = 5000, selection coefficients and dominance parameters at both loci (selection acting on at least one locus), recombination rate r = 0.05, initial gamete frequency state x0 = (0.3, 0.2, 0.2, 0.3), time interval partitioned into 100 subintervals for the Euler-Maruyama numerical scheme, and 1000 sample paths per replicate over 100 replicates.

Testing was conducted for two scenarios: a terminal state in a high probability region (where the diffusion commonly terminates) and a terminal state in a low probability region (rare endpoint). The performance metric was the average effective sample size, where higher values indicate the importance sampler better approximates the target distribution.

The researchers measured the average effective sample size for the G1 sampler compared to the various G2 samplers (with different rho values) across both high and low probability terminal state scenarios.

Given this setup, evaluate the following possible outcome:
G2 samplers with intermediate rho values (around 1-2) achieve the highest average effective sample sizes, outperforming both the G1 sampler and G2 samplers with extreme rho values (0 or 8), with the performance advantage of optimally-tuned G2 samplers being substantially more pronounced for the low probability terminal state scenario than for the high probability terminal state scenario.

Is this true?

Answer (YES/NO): NO